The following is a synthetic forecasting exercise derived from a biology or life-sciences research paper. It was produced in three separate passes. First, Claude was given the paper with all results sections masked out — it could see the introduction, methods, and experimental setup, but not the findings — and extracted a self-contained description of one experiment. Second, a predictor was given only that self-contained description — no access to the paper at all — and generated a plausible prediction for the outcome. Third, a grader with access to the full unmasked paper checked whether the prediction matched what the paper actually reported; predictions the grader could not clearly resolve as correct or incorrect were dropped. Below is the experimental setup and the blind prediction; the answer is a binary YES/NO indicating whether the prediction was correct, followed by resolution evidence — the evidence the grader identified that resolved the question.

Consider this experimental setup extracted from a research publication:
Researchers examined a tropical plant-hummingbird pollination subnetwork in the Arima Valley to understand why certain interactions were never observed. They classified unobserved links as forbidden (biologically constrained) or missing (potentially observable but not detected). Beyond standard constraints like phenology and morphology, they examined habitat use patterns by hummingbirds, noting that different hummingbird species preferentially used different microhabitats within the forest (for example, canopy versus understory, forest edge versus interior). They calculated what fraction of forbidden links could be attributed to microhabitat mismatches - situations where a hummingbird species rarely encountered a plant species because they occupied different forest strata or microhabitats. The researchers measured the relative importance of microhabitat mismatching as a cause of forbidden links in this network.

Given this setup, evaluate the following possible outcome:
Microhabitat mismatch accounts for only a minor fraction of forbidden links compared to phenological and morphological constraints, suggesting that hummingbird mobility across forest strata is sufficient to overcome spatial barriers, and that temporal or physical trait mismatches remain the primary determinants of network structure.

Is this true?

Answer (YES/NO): NO